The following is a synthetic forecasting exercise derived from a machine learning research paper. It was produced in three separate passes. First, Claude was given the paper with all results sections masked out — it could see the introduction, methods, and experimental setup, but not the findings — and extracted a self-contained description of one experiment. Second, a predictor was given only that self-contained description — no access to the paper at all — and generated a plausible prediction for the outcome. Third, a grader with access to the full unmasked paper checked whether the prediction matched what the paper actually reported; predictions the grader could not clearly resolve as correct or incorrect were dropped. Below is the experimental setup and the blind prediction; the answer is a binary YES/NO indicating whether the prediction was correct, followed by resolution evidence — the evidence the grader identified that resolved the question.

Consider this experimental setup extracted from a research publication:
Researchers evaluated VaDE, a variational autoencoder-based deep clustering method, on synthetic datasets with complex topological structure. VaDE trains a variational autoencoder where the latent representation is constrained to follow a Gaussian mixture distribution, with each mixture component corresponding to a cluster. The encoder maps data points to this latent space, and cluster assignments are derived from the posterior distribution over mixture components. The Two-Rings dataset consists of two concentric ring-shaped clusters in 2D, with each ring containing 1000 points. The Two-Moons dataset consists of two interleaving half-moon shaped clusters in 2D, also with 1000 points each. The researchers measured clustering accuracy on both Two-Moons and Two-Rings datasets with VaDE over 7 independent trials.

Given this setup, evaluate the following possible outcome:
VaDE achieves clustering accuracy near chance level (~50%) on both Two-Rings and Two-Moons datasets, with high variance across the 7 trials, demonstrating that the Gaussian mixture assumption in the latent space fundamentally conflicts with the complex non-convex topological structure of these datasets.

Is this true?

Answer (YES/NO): NO